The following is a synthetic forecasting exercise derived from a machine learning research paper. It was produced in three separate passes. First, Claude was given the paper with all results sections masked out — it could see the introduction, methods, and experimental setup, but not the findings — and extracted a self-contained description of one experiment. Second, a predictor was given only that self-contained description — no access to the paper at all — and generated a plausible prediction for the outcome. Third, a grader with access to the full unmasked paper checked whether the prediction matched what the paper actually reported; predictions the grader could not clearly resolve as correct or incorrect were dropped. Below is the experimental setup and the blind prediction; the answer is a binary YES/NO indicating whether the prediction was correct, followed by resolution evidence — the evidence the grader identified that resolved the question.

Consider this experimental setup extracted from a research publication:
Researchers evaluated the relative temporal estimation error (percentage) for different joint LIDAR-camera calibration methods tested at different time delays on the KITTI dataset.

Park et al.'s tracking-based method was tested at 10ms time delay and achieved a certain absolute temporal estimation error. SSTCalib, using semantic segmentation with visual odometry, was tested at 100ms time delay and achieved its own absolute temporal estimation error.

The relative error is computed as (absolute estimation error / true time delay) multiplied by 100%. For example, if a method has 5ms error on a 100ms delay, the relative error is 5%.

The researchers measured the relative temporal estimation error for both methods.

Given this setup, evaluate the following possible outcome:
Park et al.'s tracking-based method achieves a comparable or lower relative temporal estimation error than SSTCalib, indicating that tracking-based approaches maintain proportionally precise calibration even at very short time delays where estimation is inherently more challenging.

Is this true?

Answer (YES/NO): NO